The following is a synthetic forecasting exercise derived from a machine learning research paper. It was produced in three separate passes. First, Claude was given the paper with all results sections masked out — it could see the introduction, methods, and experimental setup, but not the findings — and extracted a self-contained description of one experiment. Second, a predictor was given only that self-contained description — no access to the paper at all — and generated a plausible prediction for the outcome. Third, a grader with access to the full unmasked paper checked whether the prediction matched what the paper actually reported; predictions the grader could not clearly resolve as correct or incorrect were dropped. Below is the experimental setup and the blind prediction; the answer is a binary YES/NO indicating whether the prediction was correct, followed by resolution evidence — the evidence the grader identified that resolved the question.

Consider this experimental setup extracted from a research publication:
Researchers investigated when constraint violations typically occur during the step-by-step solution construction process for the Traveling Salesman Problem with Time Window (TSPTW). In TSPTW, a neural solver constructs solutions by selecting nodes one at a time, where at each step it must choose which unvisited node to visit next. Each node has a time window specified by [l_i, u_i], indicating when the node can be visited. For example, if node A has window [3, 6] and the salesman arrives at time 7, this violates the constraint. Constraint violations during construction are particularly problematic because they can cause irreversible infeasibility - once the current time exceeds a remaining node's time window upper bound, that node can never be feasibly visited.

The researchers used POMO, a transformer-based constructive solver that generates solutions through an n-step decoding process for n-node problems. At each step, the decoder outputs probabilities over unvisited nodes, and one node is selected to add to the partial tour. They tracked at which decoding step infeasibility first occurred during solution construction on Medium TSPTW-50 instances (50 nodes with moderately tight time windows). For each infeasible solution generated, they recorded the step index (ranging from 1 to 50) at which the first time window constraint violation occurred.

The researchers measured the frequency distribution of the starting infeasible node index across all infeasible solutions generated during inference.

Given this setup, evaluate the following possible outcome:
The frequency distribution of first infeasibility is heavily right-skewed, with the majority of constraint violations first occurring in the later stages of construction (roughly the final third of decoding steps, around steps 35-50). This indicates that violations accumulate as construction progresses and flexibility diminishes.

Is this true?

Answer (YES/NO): NO